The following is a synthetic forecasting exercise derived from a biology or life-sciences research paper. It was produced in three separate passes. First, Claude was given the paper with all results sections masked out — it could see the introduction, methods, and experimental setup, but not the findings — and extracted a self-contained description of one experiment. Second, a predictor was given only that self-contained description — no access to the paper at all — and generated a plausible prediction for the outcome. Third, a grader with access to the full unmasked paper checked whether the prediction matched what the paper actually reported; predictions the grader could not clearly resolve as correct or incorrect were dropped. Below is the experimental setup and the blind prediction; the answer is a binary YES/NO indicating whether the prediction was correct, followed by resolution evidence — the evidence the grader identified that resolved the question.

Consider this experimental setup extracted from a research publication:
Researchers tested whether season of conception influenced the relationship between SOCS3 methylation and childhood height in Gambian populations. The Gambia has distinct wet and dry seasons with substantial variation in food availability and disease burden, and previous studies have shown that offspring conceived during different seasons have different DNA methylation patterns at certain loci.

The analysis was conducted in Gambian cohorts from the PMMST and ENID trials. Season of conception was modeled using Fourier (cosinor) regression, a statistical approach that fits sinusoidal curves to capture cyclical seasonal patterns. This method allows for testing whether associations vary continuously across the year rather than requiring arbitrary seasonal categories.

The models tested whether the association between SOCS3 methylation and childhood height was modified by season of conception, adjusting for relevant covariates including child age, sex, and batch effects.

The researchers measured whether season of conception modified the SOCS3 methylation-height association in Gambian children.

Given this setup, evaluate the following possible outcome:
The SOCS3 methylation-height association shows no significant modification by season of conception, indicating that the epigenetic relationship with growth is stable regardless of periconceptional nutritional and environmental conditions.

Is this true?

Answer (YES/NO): YES